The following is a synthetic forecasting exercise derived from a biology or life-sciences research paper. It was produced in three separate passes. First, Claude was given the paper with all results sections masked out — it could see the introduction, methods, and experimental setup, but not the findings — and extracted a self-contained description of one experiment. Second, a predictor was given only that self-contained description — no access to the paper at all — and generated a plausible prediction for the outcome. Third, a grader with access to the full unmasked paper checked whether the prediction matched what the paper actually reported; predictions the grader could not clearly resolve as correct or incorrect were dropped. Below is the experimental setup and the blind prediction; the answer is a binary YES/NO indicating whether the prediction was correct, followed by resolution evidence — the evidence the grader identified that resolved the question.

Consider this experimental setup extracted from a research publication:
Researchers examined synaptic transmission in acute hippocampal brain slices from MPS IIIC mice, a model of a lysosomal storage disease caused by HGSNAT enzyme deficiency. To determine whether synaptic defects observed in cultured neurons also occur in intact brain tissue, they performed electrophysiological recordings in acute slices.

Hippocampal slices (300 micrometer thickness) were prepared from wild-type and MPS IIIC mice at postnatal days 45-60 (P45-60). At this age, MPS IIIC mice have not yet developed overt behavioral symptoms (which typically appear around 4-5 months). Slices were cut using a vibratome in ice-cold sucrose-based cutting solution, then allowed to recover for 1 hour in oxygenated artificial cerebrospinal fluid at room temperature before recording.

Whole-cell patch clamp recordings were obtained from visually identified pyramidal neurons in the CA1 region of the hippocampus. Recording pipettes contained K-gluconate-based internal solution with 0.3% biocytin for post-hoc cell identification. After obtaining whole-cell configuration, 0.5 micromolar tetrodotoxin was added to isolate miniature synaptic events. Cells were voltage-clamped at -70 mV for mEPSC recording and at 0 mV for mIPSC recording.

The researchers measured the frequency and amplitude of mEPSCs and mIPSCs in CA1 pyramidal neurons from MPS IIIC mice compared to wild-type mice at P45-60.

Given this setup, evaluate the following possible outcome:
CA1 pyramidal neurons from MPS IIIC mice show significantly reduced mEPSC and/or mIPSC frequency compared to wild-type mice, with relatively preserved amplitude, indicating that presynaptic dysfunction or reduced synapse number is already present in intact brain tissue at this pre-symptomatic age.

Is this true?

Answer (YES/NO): NO